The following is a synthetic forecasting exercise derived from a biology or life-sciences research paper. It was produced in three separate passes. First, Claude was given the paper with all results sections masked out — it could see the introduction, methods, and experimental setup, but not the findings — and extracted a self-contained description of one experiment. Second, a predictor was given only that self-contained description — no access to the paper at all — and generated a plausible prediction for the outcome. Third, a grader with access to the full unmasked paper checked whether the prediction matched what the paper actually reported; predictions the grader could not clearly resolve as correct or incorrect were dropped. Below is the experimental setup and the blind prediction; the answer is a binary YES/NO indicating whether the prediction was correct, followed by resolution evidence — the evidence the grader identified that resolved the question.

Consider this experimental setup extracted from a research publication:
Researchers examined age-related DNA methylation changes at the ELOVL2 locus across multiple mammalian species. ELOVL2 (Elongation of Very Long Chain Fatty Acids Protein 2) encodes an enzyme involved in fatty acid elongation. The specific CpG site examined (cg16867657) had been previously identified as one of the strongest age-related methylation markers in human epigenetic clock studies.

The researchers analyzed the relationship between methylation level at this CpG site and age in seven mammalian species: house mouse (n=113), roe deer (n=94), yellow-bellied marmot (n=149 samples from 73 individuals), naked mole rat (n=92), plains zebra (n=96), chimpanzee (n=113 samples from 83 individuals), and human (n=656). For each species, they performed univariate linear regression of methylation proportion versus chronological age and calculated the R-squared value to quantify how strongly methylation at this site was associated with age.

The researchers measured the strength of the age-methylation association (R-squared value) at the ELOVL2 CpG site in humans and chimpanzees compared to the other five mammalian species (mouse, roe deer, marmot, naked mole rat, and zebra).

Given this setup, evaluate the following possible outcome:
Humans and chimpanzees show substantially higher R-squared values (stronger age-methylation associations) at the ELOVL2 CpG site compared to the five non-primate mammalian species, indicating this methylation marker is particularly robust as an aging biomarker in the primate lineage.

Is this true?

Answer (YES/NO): YES